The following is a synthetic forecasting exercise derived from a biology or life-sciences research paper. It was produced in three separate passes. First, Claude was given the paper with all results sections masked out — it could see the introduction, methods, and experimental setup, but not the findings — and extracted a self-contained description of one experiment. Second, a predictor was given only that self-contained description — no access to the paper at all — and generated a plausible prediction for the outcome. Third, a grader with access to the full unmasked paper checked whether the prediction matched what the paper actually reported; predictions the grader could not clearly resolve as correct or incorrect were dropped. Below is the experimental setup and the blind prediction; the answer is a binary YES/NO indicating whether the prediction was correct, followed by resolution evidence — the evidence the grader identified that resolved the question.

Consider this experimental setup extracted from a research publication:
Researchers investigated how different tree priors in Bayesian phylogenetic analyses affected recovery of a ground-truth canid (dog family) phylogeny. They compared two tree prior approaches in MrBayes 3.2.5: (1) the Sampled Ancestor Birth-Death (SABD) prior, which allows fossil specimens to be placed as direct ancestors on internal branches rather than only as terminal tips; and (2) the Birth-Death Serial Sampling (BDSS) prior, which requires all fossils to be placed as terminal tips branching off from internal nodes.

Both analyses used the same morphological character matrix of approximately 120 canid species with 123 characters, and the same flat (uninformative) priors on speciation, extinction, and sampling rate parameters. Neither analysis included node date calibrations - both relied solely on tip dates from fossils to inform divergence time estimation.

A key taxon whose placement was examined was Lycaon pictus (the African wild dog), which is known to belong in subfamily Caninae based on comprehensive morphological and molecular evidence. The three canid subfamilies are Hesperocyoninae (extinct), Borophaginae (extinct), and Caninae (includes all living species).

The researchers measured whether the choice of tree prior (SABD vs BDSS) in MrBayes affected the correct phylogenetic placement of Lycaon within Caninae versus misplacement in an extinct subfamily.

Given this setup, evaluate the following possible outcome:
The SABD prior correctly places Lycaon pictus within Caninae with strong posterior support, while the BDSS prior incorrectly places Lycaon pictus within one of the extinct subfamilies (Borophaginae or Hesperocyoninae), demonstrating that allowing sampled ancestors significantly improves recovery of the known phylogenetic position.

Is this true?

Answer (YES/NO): NO